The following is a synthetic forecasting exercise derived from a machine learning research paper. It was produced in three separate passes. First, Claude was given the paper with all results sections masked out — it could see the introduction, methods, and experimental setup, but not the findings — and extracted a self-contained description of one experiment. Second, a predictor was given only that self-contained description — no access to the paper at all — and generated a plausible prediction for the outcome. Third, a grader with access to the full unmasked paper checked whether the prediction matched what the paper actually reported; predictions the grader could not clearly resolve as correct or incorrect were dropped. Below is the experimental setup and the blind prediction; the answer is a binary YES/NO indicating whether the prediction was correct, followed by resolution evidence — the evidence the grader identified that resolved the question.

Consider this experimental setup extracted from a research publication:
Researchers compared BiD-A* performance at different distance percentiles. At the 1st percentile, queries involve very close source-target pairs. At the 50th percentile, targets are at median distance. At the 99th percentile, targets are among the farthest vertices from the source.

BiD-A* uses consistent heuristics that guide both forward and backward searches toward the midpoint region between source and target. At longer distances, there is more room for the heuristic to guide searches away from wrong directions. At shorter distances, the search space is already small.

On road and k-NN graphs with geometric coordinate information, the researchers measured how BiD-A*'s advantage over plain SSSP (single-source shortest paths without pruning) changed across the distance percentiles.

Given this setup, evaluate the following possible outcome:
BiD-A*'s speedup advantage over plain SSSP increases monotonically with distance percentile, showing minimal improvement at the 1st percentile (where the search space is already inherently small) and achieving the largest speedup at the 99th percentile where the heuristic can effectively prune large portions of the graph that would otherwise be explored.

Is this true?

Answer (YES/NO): NO